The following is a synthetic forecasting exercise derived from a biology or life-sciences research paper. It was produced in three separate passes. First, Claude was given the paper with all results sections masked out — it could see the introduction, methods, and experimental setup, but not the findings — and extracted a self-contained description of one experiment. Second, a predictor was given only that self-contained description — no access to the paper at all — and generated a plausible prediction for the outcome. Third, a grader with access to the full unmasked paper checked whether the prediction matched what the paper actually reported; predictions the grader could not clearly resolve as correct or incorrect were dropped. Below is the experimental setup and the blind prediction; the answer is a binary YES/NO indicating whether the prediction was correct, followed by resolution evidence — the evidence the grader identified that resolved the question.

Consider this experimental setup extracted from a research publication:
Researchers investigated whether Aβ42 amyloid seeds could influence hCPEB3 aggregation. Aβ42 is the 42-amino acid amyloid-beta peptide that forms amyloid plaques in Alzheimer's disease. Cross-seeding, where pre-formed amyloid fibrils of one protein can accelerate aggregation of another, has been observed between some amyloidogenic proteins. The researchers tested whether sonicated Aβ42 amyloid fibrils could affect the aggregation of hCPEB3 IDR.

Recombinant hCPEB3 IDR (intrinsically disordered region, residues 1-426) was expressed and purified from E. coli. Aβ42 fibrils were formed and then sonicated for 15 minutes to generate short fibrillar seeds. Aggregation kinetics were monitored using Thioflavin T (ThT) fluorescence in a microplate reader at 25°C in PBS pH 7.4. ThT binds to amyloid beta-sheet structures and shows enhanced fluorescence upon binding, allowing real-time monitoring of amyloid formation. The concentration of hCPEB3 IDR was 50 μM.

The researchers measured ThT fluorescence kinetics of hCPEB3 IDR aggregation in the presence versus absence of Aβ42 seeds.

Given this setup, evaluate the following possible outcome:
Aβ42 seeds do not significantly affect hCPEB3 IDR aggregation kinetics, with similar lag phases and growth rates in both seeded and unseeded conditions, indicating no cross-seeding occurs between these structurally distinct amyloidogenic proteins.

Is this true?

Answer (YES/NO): NO